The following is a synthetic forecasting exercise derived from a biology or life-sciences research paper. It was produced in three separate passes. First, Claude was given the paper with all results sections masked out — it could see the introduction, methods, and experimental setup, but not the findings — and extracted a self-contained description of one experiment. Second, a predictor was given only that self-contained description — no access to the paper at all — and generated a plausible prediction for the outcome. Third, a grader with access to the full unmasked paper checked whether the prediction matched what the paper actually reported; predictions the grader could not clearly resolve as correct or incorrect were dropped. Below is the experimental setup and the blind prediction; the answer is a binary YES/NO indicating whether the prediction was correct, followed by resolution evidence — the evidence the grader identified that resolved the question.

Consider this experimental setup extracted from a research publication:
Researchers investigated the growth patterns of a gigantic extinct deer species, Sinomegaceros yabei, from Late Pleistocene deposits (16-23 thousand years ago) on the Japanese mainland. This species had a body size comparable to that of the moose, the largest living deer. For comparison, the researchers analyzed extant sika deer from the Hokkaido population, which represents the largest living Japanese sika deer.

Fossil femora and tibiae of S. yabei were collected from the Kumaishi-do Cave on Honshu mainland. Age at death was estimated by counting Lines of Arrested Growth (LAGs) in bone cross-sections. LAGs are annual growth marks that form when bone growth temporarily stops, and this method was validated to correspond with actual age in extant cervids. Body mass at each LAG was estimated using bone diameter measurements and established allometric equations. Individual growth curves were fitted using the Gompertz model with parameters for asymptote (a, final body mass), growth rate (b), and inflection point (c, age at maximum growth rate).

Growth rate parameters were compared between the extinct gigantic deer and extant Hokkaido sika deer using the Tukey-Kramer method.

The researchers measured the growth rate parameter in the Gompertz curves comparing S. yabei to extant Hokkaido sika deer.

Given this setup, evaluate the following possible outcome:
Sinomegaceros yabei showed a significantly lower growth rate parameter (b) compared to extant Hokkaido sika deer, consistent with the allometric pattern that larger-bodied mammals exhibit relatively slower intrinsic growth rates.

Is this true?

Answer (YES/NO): NO